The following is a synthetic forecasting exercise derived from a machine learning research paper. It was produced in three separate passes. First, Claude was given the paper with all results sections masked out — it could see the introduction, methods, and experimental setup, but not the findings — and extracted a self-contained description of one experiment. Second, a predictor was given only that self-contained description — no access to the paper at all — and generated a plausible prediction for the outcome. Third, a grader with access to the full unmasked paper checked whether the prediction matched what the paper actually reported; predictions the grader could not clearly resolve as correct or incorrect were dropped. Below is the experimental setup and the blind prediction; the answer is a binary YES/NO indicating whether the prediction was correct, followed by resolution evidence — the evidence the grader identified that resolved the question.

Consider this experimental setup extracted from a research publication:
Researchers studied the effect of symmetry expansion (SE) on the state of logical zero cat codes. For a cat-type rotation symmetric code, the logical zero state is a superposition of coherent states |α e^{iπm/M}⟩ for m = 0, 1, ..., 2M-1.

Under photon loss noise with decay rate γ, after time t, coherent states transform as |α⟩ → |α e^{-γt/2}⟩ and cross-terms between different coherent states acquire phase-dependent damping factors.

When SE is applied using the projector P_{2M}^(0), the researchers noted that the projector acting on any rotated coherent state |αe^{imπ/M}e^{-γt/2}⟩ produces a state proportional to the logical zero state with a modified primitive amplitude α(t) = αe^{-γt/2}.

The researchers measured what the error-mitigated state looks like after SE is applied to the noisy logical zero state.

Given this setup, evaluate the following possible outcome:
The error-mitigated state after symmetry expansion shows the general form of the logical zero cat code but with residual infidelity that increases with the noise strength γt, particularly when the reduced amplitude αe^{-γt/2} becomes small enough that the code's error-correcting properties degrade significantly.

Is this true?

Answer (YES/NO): NO